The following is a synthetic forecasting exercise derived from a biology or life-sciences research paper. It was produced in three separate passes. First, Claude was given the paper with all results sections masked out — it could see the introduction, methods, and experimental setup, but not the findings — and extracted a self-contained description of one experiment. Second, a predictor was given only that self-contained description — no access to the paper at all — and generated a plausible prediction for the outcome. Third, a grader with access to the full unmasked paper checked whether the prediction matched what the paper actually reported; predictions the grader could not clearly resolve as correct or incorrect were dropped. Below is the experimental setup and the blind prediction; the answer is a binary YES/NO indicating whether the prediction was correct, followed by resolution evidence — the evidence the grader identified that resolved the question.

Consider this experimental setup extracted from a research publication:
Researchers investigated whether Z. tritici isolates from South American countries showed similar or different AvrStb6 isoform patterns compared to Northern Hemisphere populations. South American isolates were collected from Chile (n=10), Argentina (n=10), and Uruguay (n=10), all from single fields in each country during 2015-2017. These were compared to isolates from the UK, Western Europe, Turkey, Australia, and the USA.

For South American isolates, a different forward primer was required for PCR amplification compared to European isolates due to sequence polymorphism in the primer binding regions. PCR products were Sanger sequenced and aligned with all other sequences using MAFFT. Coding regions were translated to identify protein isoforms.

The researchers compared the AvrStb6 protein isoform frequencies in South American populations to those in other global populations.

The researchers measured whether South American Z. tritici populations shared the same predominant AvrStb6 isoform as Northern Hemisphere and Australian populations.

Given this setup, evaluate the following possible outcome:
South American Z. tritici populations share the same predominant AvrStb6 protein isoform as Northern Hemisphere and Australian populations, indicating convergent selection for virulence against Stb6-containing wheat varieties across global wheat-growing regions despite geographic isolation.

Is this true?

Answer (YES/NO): NO